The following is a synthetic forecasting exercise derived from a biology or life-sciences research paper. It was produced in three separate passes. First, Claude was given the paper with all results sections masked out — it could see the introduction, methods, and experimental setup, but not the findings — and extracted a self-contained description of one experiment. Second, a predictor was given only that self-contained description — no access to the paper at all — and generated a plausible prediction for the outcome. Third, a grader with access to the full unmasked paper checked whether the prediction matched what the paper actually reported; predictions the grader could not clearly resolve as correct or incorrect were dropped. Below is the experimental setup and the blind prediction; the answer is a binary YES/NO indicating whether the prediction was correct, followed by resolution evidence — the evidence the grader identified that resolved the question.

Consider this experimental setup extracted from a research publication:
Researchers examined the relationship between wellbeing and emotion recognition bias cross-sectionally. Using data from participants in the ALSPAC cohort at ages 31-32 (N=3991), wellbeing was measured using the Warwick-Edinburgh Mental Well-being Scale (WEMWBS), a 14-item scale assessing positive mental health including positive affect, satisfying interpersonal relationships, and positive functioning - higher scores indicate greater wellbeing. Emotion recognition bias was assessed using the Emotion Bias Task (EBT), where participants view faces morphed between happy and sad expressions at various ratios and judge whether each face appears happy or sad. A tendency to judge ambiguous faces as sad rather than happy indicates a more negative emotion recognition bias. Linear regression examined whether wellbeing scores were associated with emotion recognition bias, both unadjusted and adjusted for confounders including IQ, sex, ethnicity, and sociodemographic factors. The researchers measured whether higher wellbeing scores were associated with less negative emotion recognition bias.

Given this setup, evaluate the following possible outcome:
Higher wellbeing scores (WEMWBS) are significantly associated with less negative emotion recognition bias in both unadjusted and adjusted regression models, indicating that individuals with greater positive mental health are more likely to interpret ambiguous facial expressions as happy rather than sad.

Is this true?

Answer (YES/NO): YES